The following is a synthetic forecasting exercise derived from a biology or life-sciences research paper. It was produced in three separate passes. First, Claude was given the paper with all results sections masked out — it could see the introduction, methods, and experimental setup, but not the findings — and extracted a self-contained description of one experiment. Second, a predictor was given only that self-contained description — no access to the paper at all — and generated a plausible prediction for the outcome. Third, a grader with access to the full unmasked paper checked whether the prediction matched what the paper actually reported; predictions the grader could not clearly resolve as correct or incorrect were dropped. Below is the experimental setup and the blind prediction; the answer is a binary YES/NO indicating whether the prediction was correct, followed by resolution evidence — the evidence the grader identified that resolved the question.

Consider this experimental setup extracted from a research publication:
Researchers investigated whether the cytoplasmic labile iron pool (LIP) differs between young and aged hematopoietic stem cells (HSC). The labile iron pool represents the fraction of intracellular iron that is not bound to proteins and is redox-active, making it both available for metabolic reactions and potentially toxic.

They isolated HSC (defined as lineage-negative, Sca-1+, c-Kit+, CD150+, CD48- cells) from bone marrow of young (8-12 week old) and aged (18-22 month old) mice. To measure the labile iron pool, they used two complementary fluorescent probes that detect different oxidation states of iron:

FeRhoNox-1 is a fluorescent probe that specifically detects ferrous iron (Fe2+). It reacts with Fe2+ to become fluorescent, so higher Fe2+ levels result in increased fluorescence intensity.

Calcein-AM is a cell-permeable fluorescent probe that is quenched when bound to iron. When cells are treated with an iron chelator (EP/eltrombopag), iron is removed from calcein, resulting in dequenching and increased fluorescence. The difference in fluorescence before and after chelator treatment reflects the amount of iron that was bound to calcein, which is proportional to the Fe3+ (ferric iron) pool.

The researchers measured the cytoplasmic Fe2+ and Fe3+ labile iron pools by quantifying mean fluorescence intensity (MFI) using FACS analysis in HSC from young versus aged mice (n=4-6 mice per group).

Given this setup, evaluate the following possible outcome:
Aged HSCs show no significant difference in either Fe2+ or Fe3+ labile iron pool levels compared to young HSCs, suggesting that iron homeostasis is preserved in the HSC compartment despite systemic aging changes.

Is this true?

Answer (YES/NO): NO